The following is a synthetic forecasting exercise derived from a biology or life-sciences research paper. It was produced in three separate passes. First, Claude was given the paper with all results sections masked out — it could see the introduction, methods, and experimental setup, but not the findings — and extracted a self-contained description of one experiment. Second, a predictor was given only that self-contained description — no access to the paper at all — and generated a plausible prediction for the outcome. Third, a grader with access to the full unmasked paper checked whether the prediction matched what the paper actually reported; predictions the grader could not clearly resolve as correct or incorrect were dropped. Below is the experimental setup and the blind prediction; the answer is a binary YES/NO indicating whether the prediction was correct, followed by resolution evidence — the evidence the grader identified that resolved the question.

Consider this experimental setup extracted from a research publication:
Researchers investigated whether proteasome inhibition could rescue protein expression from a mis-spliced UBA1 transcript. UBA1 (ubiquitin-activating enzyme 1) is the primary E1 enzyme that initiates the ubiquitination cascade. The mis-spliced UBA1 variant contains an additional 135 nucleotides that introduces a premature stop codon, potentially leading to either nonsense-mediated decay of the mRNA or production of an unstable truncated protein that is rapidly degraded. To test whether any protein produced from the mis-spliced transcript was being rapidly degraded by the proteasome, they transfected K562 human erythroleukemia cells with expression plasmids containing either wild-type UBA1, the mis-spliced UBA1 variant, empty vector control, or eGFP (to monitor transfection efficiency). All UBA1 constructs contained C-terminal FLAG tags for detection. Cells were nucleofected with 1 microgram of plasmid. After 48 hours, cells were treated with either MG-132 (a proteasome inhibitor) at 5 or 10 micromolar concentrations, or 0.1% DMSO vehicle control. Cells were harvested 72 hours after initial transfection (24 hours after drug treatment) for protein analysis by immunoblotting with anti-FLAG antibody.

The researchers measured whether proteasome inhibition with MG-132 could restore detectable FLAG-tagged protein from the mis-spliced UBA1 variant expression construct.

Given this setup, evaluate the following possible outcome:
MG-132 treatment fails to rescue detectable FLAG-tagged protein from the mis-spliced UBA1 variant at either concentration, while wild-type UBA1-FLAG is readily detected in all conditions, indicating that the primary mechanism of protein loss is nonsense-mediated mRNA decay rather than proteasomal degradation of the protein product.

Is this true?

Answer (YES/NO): NO